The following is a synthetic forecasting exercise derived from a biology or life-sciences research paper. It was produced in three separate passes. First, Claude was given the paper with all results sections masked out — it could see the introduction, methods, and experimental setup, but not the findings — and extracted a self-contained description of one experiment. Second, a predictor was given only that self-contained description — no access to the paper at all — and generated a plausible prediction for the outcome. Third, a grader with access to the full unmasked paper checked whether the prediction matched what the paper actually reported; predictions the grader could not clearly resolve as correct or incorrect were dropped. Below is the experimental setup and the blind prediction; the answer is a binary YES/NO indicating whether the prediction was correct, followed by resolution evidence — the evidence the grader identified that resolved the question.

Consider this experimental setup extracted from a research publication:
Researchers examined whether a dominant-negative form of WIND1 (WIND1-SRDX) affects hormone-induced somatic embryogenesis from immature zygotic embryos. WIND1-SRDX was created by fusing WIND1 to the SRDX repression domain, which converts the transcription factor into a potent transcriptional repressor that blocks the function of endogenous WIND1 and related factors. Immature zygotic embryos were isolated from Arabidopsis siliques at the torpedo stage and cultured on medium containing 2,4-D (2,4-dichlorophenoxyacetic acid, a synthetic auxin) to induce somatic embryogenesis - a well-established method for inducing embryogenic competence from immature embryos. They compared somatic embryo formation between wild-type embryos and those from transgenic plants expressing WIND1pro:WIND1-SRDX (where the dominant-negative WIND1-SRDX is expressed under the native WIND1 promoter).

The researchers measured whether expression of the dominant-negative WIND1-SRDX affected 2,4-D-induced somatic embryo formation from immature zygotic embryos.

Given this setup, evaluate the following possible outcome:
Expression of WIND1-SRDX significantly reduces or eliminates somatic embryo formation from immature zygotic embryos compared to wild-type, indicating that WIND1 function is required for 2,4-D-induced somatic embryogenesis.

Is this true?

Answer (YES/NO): YES